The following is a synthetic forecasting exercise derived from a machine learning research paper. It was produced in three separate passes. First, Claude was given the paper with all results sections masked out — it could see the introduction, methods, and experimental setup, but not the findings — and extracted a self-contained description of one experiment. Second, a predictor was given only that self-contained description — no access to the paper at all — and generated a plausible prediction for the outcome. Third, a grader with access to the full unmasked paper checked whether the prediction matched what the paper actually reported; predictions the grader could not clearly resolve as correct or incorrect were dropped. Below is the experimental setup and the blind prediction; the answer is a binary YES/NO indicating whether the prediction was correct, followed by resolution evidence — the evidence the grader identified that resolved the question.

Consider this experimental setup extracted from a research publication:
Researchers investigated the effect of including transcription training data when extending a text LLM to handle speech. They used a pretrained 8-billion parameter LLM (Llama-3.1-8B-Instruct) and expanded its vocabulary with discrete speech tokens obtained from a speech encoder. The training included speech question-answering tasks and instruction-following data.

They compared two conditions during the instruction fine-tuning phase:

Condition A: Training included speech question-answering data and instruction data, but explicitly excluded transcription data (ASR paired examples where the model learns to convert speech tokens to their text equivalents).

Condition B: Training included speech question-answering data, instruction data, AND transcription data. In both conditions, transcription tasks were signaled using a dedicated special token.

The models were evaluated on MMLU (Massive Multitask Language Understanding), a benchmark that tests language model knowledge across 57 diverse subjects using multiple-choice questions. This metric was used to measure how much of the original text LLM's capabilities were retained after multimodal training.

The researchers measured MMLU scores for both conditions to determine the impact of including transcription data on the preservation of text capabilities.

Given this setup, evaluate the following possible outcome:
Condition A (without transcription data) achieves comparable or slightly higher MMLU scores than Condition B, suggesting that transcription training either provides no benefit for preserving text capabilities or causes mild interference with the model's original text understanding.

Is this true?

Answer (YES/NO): YES